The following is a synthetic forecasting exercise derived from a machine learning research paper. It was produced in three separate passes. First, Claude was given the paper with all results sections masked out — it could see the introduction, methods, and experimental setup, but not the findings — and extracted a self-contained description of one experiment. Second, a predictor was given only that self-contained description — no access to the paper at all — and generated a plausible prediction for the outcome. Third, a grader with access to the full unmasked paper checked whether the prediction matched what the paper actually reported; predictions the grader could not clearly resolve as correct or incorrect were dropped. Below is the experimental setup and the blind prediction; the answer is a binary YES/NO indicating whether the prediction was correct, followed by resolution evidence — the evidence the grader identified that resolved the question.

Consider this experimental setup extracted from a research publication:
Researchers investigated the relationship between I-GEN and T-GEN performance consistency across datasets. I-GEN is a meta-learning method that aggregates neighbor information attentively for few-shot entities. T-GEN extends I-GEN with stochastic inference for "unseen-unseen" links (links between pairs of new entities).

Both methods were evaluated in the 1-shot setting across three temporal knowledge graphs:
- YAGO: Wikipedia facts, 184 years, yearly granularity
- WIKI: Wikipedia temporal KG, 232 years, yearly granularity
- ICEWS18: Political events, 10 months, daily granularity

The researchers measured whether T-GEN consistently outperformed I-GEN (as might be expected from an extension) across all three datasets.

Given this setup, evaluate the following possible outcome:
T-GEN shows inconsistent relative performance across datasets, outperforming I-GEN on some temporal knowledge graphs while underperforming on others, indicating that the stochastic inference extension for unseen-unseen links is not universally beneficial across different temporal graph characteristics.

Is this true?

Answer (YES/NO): YES